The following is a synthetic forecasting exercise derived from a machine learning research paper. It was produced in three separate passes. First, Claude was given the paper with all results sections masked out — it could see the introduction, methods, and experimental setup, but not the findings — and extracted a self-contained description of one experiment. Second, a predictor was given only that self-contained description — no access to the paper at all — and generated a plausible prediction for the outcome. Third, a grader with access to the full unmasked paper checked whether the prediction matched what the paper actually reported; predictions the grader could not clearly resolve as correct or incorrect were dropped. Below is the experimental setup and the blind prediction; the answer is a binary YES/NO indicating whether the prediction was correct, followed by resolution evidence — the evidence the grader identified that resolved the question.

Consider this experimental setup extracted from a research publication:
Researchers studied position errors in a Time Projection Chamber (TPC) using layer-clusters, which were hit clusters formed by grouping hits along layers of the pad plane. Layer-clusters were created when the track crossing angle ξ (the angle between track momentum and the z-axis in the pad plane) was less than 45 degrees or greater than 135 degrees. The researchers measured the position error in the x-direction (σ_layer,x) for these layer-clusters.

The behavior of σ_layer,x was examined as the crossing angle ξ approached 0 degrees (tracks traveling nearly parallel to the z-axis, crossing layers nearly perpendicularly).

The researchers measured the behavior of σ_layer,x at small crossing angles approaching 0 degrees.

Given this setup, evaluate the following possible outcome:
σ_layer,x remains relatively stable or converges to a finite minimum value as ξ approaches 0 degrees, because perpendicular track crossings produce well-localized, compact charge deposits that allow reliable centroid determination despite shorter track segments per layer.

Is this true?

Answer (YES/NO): YES